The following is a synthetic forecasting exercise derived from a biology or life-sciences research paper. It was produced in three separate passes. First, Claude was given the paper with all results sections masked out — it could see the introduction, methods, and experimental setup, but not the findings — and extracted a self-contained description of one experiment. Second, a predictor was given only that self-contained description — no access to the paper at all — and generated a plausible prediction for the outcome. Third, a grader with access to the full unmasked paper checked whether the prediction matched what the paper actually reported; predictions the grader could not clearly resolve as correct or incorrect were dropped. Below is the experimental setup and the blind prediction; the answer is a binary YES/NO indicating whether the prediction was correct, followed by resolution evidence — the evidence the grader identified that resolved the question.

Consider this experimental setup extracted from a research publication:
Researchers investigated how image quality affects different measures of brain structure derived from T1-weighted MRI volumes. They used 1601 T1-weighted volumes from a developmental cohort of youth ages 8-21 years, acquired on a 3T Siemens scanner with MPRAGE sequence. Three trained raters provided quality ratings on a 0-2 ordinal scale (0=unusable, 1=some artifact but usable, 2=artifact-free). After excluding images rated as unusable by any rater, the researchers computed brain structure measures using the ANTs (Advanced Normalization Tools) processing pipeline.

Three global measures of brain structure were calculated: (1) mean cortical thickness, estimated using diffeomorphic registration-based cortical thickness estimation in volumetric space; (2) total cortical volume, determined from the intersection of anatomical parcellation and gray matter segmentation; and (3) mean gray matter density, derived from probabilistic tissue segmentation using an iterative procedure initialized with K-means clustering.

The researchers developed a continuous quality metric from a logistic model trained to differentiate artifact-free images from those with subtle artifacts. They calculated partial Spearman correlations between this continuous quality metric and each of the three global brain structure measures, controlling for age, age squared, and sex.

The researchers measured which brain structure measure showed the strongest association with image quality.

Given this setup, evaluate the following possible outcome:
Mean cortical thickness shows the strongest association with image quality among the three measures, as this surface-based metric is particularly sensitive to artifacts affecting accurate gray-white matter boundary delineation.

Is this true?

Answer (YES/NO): NO